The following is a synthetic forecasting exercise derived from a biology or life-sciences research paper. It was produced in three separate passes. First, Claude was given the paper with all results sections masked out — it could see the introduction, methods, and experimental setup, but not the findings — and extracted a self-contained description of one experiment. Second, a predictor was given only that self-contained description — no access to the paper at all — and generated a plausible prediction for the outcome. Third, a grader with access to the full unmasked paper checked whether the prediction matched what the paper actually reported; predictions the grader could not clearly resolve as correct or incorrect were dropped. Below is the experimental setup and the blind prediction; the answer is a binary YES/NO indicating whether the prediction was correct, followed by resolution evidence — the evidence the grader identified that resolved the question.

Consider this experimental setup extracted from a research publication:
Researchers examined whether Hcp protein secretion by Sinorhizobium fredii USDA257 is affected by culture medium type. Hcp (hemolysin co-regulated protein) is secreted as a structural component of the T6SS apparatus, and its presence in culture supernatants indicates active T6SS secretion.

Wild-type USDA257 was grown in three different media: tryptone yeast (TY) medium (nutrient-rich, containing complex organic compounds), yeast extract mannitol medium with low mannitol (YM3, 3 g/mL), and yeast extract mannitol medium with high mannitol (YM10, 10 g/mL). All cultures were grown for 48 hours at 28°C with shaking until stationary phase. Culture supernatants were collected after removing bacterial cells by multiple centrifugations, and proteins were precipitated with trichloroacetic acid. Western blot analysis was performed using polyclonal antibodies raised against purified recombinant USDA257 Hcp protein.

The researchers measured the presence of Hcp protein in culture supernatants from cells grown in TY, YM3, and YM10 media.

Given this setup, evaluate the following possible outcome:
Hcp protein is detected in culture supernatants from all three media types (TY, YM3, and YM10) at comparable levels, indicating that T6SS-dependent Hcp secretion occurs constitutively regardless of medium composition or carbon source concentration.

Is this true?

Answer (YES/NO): NO